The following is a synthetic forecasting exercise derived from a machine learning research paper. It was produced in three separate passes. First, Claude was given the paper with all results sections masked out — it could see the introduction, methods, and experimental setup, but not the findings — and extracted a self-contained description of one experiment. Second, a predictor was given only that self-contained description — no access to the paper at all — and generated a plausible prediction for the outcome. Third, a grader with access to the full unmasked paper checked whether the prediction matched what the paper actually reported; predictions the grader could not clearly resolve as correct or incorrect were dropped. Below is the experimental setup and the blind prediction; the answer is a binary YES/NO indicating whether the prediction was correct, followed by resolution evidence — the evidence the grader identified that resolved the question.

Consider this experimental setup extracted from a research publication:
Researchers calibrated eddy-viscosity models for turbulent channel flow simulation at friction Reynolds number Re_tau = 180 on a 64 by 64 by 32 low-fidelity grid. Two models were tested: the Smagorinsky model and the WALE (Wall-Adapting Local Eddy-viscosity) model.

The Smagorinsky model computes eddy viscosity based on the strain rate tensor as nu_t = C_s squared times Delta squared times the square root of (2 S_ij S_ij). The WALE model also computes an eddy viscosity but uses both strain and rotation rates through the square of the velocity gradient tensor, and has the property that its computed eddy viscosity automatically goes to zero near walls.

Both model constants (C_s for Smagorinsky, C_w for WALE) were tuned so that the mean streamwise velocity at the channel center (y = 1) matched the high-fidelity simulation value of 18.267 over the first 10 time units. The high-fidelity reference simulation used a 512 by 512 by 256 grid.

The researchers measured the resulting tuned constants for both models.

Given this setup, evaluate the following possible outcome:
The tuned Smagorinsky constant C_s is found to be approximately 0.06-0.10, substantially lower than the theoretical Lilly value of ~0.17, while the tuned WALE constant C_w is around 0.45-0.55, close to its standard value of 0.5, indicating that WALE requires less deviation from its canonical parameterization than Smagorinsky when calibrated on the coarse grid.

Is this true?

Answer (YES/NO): NO